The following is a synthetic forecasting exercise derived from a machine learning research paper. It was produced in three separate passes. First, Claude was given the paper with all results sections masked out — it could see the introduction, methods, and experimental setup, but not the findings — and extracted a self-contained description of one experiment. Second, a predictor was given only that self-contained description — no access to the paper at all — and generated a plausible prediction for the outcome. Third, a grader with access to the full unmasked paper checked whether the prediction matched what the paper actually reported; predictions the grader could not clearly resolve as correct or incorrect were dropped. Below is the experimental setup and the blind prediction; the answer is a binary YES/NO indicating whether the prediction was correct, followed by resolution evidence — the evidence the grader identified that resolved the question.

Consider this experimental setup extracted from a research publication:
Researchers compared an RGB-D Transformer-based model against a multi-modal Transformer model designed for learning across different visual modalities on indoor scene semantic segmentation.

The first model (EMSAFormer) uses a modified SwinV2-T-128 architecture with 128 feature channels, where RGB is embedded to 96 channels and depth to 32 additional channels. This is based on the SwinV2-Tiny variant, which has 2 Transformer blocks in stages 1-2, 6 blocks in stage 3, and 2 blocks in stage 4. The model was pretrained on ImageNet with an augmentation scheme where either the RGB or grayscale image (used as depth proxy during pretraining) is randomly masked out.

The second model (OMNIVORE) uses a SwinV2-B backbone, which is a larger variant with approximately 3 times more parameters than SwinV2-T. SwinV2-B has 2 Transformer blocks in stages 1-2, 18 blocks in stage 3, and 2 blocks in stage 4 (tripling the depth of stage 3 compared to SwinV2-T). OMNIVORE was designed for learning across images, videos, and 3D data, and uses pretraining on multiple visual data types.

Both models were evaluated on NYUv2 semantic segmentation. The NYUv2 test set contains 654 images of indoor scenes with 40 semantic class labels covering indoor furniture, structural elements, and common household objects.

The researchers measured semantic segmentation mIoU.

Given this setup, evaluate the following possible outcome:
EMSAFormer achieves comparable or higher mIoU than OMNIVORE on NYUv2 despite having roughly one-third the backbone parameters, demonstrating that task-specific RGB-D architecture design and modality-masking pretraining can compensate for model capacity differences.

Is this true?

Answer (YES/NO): YES